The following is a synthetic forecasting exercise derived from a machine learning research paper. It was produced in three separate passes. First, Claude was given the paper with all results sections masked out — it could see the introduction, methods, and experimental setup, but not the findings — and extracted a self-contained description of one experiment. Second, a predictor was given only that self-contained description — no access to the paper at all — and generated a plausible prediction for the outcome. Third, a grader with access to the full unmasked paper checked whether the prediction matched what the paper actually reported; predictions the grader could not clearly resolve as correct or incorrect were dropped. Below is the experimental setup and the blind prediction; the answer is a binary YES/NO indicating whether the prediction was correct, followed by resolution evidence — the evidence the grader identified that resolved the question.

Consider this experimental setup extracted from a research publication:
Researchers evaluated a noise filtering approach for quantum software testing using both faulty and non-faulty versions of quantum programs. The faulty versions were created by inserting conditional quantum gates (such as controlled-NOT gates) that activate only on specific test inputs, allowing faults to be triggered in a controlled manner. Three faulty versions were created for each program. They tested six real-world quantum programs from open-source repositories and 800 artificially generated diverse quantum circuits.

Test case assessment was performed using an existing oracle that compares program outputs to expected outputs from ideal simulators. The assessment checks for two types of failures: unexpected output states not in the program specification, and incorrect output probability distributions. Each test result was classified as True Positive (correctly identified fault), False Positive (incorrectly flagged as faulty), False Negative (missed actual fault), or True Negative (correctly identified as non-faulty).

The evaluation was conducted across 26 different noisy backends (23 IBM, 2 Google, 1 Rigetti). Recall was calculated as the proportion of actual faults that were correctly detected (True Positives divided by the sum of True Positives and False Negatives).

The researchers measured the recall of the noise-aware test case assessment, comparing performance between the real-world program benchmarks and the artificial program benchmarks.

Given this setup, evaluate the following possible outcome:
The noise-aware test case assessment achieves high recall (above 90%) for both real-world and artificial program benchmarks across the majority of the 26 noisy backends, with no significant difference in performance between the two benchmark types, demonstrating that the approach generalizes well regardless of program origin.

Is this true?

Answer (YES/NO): NO